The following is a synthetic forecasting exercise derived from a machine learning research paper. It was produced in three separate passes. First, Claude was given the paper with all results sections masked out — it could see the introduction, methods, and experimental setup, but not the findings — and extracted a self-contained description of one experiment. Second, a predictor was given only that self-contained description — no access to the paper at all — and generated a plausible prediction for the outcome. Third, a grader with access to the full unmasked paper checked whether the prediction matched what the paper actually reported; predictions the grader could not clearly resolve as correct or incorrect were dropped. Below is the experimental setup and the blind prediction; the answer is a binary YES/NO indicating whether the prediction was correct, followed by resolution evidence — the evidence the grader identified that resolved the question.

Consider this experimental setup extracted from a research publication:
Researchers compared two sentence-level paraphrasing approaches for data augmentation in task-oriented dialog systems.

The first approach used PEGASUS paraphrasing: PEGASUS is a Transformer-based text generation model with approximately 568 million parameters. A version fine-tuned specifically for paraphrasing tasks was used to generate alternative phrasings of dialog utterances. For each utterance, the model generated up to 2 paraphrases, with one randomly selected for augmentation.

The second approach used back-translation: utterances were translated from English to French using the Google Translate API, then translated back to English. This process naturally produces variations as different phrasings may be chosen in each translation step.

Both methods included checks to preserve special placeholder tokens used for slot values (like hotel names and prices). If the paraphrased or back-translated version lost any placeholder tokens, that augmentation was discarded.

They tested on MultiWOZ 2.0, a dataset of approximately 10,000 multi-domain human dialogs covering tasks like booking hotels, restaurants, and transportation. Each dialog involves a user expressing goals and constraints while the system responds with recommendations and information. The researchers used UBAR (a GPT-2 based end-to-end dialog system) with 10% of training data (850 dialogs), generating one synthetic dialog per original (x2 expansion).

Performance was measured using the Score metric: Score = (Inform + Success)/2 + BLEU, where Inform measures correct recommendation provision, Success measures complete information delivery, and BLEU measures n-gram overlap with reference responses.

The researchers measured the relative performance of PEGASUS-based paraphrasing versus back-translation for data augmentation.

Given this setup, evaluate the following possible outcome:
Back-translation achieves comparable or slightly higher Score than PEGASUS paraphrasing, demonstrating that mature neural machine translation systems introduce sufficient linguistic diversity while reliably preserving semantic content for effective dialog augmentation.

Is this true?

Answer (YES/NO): NO